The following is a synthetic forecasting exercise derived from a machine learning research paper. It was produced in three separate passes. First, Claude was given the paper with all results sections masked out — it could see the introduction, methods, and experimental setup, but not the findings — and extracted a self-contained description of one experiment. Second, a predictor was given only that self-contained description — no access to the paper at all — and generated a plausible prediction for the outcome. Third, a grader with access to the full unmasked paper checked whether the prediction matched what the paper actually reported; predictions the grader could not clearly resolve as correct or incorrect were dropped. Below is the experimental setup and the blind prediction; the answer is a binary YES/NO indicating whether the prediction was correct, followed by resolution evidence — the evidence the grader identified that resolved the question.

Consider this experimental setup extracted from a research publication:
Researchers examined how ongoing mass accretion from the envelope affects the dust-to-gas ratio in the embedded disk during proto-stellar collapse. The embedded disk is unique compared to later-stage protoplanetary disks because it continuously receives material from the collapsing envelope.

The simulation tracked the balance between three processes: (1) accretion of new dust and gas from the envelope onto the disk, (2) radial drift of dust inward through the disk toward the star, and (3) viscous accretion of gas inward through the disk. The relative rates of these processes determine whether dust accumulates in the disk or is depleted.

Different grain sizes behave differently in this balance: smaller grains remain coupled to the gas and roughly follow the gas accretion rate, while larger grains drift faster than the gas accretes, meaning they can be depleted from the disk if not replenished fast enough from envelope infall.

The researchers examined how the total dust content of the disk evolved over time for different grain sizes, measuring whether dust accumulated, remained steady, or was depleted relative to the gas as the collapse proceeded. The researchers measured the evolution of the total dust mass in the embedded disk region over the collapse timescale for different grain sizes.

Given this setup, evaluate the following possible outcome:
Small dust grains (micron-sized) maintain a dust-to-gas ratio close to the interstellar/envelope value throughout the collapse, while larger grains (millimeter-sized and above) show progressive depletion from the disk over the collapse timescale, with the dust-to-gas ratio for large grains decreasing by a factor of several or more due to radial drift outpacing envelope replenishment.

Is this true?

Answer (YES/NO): NO